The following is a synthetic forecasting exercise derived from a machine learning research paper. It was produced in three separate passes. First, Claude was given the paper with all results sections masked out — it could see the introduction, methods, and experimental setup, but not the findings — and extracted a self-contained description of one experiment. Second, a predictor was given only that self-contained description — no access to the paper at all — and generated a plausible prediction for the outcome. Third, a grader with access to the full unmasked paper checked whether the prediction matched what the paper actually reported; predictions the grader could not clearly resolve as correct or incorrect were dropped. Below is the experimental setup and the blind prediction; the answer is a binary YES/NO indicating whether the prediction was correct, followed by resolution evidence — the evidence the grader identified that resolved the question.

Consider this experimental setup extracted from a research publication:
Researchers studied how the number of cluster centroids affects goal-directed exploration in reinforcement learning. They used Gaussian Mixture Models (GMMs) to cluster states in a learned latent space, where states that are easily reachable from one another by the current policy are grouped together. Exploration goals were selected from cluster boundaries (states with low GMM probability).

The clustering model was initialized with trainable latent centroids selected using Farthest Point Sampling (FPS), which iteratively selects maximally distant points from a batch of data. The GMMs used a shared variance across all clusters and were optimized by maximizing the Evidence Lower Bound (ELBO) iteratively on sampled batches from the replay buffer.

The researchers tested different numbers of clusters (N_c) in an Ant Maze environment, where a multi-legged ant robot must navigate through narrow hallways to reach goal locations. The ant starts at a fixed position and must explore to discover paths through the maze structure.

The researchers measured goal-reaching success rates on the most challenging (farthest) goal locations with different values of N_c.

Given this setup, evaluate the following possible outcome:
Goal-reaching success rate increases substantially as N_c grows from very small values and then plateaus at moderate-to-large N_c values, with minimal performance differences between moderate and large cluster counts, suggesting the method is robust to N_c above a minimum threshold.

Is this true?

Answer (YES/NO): NO